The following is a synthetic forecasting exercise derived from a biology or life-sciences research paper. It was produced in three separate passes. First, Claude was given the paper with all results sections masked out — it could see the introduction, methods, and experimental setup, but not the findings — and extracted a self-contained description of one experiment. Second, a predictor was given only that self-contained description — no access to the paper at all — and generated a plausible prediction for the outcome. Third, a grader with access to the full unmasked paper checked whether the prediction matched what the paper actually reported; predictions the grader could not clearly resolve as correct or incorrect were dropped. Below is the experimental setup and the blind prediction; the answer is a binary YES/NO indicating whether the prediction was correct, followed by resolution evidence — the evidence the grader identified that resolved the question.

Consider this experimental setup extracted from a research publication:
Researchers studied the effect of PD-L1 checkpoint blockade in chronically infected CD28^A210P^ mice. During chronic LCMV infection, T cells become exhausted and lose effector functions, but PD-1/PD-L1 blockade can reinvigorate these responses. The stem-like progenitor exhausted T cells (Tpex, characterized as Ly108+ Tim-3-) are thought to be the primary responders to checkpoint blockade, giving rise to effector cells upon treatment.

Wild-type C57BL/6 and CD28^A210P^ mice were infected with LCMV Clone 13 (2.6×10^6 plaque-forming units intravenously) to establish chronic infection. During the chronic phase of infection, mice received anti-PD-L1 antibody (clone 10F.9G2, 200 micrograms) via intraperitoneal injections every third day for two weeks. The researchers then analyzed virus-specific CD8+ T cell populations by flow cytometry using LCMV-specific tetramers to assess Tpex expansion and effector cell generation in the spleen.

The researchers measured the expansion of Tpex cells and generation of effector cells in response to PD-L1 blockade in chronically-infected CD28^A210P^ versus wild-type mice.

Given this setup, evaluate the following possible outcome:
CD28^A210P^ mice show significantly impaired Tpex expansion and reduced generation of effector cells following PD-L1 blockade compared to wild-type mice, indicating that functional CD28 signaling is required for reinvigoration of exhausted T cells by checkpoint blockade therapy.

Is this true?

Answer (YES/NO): NO